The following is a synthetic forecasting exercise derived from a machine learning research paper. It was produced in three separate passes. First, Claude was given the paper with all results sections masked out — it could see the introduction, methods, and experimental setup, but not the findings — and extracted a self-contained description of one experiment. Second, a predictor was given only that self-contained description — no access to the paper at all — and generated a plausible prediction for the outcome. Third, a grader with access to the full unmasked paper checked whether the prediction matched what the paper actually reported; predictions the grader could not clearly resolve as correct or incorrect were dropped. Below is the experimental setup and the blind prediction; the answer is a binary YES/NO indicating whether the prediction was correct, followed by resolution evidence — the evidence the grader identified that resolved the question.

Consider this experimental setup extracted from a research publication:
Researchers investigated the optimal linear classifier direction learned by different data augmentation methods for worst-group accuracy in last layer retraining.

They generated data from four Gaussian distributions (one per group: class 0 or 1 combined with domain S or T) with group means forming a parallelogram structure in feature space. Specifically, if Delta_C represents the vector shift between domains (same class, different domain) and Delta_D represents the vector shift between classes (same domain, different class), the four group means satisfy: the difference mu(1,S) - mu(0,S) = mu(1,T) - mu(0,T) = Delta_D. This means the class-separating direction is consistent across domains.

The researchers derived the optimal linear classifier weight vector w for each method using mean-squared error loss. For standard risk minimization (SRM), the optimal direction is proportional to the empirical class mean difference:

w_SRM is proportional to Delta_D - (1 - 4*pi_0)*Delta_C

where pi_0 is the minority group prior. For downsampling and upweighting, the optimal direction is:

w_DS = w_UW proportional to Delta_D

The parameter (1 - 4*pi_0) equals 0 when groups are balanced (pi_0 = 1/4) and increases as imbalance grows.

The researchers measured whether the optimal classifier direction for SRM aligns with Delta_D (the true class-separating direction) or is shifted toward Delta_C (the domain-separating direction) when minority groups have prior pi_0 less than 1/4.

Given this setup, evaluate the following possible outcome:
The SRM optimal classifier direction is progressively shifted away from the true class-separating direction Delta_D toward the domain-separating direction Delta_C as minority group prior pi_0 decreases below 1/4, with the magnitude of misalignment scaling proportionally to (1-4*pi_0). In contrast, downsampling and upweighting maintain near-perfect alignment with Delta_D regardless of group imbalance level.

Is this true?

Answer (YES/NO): YES